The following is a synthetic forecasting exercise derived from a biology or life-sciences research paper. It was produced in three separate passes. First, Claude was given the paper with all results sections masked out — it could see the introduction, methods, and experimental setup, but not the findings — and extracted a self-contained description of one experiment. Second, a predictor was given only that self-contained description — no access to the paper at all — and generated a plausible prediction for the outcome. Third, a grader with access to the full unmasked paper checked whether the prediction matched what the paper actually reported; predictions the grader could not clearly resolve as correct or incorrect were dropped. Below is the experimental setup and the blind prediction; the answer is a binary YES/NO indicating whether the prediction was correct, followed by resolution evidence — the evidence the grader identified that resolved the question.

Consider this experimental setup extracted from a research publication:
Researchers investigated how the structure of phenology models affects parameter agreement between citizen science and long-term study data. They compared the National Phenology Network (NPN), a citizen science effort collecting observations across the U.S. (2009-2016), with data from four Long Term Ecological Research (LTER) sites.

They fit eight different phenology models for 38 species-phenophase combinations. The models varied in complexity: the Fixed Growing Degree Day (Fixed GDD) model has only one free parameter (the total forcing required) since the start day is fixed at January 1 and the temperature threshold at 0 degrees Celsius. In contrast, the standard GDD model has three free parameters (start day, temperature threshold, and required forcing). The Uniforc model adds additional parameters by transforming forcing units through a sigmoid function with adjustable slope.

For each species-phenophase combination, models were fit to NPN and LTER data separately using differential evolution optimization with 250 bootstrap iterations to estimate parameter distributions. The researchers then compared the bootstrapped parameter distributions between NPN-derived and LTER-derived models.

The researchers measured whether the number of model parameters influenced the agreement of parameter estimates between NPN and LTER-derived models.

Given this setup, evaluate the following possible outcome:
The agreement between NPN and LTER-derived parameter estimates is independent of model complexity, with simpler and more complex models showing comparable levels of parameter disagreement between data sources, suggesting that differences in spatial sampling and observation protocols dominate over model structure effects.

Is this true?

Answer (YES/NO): NO